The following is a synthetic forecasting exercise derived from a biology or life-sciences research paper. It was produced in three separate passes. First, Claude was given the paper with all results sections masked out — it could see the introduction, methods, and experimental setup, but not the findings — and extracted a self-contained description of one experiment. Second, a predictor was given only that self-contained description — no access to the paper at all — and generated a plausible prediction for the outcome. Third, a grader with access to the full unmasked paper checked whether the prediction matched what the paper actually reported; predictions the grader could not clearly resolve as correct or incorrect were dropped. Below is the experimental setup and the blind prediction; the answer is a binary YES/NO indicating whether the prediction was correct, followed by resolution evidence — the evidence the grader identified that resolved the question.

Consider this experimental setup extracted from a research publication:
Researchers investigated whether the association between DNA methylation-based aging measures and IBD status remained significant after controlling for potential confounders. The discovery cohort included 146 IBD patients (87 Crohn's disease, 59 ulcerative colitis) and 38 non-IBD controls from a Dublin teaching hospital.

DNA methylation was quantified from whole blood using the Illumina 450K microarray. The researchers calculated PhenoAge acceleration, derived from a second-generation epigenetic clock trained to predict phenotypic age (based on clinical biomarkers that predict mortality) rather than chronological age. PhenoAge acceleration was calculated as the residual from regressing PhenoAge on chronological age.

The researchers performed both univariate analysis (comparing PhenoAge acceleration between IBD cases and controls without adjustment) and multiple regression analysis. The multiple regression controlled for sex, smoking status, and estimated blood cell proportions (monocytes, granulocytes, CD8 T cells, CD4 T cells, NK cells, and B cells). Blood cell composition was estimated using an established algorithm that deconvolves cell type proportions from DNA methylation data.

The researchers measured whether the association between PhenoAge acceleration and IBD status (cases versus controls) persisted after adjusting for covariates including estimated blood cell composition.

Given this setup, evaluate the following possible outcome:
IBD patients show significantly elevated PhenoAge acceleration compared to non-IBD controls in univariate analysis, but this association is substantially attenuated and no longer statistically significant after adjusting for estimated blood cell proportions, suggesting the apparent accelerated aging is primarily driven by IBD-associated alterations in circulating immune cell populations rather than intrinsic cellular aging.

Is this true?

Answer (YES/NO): NO